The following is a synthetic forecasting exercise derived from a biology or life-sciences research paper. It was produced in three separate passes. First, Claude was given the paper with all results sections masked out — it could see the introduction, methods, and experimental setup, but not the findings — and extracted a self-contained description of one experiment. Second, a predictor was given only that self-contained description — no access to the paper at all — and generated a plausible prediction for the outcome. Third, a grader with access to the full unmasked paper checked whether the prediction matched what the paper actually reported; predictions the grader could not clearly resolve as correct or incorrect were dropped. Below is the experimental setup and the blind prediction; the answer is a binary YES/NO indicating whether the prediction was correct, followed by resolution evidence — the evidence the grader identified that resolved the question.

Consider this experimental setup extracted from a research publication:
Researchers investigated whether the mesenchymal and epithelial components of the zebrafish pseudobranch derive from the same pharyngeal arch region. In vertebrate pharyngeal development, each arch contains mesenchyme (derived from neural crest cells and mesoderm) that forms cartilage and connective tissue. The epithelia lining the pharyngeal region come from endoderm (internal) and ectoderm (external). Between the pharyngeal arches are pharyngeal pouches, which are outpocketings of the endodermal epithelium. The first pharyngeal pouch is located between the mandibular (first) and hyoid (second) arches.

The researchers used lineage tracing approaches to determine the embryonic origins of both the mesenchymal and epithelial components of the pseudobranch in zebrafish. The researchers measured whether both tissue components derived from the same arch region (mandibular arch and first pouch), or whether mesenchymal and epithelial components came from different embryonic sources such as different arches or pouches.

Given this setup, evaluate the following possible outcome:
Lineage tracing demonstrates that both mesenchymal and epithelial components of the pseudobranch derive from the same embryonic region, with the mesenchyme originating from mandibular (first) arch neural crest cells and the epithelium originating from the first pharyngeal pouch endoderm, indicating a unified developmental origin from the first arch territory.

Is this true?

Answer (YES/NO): YES